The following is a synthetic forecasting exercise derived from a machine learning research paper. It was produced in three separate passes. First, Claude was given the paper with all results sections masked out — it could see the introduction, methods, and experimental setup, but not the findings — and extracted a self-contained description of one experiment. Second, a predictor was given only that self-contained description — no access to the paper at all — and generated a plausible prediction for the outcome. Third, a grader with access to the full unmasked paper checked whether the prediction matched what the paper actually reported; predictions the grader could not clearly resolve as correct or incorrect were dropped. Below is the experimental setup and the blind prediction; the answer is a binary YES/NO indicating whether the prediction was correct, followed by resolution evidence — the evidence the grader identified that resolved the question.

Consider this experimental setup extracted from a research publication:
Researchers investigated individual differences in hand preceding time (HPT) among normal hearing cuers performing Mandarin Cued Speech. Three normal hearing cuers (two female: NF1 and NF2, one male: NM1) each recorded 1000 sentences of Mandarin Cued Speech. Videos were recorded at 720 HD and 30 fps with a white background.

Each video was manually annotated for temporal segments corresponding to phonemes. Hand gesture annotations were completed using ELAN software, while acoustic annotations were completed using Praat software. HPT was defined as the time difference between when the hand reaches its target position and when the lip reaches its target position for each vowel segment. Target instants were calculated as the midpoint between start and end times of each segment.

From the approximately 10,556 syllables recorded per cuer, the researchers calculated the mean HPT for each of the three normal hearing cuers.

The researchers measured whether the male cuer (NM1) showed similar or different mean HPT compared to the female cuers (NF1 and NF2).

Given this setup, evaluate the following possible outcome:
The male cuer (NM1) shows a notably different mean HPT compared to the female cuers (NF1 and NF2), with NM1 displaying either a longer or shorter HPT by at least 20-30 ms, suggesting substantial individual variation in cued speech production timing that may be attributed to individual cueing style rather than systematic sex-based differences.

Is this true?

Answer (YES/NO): YES